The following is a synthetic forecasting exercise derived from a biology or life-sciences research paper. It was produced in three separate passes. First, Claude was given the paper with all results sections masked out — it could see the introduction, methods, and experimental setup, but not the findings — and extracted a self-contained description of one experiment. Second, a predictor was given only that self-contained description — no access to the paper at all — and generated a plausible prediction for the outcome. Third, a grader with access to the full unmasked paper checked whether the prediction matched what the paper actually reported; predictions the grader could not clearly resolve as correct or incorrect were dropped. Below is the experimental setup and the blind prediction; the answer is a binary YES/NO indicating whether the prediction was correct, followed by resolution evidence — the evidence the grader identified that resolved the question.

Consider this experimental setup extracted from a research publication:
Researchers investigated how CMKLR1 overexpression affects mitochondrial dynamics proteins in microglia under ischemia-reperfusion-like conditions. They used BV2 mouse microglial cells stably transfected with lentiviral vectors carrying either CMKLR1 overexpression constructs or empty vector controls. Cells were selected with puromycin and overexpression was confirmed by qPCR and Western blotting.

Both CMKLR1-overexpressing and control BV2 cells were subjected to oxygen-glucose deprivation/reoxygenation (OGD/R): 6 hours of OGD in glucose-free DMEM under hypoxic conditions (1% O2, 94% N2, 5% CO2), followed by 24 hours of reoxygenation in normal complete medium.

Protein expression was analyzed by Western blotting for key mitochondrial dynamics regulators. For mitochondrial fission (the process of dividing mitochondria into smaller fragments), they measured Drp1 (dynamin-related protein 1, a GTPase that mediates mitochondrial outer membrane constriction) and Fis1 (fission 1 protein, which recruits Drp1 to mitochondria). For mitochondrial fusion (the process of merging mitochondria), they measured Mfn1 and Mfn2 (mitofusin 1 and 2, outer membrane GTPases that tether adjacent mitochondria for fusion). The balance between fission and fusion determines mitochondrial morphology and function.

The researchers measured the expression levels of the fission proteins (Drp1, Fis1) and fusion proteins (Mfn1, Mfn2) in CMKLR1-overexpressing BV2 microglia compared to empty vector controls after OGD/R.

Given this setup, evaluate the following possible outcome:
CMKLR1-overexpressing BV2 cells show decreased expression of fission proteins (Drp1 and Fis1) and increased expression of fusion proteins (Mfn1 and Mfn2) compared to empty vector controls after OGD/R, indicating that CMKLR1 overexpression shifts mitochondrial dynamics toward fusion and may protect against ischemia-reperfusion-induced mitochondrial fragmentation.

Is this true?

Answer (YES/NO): NO